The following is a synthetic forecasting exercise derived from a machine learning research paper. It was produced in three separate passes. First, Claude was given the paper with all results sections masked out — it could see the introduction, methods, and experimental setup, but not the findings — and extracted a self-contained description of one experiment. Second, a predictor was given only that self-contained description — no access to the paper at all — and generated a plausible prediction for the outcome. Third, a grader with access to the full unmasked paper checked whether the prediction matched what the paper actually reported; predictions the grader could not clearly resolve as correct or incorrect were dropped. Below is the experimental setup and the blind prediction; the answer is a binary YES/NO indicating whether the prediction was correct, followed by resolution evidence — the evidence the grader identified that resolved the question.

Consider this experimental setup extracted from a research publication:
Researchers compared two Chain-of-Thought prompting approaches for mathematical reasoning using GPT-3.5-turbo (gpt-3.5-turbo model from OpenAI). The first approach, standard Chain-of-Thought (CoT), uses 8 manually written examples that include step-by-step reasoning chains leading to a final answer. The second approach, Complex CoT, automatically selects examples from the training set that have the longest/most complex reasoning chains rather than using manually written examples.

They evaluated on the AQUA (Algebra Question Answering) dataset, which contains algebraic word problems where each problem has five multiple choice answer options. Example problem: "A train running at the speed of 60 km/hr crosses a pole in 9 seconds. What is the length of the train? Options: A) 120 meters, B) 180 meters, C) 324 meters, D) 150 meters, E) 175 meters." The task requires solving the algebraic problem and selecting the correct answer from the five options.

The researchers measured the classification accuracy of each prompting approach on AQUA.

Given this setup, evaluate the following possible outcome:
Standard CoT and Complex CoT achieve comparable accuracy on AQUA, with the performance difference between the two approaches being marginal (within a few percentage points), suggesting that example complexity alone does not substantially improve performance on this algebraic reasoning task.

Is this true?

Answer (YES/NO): YES